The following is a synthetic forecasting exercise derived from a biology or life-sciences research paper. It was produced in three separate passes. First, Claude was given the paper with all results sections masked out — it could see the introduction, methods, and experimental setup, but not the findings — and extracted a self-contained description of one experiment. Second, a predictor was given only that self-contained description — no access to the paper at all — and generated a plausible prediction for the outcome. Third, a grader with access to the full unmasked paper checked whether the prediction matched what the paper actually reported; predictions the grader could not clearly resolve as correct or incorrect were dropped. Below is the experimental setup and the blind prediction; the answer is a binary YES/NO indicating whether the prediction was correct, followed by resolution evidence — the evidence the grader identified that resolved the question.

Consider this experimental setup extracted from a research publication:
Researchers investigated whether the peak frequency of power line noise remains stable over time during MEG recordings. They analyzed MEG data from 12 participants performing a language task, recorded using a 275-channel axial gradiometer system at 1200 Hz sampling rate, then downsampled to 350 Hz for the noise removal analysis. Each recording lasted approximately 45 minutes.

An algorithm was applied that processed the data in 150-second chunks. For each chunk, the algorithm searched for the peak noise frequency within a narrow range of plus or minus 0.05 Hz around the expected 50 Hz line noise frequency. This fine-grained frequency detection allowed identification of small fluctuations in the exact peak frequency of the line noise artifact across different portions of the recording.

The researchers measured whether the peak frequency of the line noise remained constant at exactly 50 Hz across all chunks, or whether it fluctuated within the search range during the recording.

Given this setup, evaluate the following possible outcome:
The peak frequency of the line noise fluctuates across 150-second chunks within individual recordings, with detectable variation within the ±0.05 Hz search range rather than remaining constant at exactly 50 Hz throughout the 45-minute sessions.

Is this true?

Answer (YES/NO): YES